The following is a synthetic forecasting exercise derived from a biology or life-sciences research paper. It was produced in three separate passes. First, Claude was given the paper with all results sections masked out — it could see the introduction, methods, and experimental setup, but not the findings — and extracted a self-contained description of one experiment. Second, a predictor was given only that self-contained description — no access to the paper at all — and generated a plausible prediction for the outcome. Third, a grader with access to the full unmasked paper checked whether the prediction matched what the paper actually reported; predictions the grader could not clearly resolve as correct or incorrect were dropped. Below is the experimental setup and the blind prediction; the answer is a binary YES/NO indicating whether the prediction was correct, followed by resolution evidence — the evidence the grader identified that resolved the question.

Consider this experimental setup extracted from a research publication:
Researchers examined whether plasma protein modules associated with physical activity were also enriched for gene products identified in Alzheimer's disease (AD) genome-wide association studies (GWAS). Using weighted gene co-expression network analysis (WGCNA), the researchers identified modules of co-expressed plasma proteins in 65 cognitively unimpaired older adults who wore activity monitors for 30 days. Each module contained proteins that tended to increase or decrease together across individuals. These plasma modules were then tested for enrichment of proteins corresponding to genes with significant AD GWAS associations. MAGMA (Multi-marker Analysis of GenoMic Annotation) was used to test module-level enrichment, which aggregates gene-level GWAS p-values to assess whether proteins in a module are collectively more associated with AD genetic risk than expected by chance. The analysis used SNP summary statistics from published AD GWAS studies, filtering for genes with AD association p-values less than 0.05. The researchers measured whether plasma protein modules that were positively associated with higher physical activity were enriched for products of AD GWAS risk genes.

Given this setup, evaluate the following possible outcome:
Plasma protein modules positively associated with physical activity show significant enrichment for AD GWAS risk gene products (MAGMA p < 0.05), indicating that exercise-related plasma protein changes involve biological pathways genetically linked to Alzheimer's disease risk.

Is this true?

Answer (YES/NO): YES